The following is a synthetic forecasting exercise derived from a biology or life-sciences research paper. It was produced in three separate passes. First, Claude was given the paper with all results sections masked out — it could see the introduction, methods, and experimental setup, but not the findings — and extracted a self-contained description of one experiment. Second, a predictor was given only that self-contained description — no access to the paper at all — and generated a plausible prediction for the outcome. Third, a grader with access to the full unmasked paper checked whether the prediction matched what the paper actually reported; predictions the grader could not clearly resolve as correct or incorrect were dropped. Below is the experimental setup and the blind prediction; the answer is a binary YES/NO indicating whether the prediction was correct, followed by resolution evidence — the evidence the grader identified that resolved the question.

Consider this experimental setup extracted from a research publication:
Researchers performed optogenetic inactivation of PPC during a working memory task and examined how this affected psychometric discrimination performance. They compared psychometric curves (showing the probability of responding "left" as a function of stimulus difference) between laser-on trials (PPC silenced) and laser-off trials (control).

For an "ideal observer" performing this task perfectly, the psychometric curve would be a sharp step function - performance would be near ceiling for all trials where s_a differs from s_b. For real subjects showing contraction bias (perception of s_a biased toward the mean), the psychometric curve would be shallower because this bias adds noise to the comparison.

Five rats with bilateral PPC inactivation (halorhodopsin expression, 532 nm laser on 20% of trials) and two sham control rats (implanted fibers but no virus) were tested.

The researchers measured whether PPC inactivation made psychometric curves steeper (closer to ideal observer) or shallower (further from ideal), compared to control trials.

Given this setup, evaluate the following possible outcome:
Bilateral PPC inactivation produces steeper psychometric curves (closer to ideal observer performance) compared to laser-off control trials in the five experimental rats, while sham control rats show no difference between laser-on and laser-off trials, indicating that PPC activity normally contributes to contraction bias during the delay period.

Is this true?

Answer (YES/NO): NO